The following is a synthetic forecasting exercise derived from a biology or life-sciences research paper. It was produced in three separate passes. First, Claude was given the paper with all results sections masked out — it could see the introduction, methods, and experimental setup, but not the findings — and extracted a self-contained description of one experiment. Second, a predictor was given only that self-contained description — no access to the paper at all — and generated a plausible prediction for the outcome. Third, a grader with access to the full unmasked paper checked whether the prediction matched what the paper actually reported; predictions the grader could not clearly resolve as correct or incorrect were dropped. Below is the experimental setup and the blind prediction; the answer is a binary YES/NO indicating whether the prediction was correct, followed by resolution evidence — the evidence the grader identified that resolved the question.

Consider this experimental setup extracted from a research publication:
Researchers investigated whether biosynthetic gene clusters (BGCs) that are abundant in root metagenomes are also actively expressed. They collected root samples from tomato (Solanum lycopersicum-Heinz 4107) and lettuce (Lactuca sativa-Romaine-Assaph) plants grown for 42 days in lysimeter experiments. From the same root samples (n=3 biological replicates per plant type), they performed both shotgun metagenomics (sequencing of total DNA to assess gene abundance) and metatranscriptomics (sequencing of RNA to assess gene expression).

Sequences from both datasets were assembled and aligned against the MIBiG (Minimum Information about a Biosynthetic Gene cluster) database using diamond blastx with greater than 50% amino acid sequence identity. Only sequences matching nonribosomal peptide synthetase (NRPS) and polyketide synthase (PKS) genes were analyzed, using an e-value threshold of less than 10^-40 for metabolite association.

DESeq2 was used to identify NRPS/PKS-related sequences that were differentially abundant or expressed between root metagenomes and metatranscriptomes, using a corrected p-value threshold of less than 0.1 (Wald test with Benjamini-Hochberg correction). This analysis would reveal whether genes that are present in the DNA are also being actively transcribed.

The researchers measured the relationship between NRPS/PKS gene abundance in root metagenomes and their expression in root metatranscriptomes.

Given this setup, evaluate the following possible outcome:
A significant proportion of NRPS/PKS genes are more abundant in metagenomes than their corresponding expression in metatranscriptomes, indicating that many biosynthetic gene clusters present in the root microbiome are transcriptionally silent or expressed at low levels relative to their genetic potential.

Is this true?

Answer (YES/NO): NO